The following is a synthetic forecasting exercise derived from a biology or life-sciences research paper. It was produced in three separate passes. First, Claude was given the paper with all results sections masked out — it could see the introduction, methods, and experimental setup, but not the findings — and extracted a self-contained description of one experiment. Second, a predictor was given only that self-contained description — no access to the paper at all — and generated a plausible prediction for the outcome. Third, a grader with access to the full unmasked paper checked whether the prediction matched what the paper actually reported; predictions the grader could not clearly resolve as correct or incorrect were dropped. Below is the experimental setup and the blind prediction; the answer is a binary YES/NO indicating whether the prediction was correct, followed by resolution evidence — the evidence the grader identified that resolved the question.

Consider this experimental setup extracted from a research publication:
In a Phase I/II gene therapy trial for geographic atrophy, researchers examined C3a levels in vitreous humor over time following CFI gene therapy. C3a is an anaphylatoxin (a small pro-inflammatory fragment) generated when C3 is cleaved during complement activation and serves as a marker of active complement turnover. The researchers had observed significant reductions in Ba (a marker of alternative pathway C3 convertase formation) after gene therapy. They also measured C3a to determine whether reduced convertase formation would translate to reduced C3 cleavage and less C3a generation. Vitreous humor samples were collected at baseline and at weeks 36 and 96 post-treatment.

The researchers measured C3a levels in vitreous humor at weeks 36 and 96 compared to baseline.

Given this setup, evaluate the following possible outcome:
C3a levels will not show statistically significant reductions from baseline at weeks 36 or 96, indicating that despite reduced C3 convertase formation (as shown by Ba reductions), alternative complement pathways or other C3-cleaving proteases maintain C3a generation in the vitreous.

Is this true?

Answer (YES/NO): YES